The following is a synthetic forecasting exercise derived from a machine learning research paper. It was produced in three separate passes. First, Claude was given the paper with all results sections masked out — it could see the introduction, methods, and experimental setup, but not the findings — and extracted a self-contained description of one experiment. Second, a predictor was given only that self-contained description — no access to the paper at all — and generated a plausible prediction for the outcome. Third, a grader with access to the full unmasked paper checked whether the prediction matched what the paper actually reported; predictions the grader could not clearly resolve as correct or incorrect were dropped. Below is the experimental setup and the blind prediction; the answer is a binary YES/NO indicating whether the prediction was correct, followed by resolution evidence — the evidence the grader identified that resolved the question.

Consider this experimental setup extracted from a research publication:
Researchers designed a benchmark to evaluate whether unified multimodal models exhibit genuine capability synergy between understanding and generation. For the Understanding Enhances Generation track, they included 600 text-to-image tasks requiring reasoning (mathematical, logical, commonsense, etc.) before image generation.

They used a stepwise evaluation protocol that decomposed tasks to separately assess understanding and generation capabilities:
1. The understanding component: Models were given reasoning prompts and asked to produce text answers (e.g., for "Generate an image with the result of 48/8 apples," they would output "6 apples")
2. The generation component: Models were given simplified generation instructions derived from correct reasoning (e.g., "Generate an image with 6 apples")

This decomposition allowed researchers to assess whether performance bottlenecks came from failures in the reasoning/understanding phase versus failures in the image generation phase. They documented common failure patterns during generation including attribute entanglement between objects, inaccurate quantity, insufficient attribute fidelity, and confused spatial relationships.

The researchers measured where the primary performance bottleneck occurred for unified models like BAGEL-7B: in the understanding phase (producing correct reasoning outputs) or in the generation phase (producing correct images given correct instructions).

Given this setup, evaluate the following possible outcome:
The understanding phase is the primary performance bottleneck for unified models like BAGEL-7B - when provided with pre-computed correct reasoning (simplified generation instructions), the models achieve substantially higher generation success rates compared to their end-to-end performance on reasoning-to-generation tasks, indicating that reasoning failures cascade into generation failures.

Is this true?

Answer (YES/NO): NO